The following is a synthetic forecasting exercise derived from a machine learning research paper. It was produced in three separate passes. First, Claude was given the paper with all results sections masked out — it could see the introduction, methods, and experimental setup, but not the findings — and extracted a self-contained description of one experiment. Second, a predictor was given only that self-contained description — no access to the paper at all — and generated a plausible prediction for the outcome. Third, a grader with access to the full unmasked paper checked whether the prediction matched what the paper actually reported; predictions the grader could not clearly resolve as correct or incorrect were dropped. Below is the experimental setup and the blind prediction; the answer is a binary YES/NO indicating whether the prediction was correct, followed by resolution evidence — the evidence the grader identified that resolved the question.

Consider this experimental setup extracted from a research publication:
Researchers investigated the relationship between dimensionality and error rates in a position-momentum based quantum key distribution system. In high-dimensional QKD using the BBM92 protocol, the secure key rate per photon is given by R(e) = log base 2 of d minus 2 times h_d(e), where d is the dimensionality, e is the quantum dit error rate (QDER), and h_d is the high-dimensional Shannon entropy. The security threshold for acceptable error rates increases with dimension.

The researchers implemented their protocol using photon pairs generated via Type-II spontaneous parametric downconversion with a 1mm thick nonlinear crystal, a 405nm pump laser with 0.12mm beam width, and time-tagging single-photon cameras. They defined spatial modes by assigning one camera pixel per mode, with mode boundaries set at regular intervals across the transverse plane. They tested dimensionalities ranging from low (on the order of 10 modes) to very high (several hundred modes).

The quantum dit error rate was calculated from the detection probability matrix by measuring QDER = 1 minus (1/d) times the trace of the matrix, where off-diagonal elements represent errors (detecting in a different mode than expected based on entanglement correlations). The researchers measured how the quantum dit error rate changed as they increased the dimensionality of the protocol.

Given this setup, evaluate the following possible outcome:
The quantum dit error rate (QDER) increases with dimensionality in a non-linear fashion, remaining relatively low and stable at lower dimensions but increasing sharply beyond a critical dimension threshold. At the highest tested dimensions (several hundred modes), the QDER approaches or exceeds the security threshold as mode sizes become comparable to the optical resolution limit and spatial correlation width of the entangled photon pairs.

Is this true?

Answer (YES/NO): NO